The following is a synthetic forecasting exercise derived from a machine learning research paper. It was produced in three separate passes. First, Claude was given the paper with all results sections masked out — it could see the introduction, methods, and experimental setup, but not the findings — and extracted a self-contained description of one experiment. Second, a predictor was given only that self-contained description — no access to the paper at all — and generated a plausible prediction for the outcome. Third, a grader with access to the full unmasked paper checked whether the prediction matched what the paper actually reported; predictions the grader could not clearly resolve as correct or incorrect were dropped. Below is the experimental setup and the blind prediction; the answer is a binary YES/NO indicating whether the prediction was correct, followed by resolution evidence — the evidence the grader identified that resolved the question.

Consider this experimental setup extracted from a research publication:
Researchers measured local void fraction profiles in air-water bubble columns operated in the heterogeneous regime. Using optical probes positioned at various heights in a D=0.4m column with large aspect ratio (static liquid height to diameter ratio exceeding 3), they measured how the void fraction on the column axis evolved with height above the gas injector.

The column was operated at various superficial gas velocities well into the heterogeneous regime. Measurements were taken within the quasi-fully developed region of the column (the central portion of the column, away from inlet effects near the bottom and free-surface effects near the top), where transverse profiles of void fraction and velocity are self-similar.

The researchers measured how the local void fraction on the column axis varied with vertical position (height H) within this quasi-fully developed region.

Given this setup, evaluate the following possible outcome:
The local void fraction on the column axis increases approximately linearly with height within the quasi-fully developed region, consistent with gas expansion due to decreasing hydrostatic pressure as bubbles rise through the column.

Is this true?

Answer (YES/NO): NO